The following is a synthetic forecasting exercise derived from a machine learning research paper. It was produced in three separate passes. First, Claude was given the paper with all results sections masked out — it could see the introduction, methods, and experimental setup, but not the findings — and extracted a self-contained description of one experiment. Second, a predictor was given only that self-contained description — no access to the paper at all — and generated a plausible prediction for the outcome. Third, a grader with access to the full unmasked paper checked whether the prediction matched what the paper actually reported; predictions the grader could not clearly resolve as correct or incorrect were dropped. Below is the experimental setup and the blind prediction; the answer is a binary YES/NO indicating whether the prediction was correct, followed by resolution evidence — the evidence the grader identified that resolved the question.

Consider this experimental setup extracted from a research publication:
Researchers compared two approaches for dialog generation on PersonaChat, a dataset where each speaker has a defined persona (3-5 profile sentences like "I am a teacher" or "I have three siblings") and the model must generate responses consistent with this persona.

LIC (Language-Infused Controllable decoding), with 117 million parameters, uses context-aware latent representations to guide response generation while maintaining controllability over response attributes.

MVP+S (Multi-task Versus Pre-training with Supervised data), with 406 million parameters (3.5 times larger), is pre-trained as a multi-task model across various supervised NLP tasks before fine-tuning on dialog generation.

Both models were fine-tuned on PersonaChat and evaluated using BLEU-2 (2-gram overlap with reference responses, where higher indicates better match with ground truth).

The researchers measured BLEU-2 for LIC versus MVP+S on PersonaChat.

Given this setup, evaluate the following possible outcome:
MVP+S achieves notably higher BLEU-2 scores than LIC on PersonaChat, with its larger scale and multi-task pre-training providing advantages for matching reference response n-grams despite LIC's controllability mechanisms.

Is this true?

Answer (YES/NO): YES